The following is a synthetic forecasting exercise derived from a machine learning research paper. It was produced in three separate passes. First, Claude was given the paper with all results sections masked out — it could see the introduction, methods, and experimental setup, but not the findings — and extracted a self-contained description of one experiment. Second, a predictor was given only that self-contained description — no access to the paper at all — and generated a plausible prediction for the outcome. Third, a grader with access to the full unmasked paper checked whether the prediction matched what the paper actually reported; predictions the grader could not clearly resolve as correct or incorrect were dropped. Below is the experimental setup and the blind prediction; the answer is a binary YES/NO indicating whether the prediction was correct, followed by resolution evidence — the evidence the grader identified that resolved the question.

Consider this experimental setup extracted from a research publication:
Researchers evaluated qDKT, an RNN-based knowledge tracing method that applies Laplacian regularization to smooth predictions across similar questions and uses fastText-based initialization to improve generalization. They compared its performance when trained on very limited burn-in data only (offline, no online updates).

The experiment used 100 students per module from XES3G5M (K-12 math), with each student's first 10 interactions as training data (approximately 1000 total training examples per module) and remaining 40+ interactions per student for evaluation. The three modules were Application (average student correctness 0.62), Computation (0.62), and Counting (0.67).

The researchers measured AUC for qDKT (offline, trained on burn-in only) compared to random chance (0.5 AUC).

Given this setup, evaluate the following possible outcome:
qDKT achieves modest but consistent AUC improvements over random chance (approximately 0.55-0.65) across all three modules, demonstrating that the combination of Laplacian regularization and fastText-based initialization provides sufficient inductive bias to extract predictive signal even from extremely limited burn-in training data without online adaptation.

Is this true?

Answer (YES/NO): NO